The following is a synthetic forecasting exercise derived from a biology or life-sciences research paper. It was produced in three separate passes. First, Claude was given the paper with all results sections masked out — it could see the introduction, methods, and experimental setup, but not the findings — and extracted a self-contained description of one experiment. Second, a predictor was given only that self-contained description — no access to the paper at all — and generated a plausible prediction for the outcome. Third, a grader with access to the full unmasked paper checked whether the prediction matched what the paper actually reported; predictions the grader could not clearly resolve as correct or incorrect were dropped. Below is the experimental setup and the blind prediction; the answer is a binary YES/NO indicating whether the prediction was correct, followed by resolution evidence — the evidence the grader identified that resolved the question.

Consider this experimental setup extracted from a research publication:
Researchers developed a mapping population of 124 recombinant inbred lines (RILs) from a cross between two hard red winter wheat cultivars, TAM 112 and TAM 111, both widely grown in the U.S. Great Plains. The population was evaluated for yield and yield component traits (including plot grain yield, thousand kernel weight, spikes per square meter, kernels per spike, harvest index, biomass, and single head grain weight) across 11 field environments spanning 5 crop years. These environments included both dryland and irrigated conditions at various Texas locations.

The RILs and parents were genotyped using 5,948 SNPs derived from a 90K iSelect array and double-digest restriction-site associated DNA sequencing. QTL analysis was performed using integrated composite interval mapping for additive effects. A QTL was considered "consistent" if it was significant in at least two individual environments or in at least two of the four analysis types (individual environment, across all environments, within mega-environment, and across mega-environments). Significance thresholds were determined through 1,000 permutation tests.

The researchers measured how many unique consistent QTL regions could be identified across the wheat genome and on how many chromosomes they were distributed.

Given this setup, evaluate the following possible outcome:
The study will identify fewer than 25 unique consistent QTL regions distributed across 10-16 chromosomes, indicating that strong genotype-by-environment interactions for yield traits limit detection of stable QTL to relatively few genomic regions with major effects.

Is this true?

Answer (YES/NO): NO